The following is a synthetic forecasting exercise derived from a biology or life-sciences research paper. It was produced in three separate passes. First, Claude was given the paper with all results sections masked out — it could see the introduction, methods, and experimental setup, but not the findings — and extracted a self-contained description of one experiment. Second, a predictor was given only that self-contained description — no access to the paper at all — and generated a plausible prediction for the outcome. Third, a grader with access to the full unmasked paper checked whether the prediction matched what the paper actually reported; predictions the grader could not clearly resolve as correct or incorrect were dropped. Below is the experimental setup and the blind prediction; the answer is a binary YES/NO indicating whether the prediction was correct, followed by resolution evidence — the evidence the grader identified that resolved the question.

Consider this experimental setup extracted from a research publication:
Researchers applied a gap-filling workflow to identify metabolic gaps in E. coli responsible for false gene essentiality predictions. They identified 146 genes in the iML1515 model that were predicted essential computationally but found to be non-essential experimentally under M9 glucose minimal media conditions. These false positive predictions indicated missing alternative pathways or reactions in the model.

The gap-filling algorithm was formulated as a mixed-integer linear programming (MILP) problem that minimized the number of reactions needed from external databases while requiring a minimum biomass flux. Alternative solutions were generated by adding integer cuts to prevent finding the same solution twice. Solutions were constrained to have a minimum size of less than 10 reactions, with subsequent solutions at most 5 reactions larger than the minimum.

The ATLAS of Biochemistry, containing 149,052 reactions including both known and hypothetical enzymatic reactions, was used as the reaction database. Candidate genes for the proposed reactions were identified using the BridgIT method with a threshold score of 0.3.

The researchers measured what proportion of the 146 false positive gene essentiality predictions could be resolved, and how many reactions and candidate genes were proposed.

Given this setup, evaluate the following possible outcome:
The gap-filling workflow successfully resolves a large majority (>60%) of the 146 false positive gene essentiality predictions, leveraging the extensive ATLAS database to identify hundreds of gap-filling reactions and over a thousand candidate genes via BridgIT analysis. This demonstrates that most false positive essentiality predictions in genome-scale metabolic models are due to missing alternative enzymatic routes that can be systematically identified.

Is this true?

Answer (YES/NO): NO